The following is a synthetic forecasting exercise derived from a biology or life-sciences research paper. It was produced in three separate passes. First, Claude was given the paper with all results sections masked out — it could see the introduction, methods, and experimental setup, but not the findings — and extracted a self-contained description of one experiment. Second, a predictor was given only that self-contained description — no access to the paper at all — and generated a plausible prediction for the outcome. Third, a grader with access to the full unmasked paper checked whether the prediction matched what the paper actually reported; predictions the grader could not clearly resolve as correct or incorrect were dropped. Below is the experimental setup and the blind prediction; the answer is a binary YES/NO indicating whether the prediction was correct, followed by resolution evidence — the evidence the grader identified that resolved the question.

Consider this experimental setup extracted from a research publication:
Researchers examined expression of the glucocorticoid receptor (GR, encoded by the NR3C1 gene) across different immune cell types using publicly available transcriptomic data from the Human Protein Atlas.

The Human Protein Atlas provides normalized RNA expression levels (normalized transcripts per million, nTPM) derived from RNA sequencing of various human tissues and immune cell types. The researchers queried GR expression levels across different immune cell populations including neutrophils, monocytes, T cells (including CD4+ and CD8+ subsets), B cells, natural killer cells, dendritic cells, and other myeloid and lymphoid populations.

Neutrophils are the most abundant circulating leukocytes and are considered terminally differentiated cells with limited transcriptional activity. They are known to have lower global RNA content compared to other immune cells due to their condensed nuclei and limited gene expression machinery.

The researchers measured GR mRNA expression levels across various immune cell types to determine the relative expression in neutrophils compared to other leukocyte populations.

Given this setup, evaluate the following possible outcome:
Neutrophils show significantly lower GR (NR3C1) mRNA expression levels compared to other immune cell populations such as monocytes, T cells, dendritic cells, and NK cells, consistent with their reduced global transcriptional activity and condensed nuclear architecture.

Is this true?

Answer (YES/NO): NO